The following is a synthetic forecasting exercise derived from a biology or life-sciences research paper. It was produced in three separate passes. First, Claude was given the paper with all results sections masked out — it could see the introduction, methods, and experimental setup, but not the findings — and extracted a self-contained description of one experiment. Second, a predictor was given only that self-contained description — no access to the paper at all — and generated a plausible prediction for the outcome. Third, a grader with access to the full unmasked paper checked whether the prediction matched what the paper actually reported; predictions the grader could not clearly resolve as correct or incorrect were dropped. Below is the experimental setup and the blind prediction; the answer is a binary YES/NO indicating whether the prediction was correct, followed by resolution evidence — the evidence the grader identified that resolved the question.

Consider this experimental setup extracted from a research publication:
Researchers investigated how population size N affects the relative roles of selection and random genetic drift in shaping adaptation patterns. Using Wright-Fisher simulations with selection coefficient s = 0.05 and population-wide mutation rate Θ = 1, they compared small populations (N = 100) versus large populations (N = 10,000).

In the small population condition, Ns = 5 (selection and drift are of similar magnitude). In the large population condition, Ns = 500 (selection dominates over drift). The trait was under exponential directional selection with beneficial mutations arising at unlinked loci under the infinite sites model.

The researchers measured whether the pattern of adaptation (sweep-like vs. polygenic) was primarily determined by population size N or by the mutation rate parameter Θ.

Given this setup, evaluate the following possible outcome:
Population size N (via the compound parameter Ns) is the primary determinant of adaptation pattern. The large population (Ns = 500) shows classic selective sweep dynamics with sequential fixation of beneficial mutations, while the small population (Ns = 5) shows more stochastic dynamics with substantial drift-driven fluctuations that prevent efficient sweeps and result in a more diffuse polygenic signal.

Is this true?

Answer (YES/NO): NO